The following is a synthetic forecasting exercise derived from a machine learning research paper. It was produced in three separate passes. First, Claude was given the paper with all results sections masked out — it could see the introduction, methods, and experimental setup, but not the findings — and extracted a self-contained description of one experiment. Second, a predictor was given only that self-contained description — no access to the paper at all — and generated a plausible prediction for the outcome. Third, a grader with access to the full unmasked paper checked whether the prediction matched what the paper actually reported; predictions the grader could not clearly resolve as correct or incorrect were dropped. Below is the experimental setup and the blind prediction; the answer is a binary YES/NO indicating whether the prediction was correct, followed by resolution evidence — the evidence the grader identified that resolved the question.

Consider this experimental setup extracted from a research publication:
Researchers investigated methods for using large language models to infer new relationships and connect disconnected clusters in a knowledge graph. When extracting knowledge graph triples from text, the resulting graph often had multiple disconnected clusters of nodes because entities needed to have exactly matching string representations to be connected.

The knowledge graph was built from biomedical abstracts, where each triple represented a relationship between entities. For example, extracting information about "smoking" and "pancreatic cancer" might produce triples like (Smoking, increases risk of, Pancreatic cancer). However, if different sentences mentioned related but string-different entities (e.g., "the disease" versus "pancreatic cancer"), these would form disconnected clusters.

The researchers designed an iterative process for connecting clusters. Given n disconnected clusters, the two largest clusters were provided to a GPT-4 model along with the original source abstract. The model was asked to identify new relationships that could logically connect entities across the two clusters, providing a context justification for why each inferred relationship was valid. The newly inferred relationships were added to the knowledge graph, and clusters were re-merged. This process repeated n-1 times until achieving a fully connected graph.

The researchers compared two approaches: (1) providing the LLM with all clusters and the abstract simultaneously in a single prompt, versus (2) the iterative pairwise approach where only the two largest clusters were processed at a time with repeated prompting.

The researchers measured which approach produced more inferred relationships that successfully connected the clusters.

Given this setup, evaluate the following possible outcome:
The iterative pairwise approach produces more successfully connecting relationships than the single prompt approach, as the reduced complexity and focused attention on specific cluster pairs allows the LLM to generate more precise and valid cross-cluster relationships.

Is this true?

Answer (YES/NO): YES